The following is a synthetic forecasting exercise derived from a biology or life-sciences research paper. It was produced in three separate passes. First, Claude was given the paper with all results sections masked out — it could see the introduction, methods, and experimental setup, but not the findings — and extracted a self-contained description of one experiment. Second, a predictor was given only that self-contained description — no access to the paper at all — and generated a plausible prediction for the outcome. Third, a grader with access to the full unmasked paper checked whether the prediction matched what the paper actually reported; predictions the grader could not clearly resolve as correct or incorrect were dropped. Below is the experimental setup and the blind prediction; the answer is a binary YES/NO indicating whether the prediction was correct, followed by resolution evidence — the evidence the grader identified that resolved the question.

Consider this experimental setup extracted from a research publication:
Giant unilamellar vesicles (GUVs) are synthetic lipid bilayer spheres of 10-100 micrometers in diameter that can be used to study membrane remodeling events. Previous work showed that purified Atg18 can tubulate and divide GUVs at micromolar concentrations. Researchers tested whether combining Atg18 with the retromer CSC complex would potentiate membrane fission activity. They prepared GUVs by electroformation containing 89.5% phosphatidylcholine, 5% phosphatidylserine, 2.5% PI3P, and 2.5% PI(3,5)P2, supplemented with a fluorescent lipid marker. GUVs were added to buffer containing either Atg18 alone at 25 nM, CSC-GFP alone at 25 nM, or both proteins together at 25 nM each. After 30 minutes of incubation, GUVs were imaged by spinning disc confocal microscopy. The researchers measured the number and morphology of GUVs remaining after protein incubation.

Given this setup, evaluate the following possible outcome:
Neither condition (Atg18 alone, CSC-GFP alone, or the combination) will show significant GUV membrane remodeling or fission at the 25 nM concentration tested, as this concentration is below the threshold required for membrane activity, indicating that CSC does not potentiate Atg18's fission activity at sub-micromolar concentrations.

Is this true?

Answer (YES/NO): NO